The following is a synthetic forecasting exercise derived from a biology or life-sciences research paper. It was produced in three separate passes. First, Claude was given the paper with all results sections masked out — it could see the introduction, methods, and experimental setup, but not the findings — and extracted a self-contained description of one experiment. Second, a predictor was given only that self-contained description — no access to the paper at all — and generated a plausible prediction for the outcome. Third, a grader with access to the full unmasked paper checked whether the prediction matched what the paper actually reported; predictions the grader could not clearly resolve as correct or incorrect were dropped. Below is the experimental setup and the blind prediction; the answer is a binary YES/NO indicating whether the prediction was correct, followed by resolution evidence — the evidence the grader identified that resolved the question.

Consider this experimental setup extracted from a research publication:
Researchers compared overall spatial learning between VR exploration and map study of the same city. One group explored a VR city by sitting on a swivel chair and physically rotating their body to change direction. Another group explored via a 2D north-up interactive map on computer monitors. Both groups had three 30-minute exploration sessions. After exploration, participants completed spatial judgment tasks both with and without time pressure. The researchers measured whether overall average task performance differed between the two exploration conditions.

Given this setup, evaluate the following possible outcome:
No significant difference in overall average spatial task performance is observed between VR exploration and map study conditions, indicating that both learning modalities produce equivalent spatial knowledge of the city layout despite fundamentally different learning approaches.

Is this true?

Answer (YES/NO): NO